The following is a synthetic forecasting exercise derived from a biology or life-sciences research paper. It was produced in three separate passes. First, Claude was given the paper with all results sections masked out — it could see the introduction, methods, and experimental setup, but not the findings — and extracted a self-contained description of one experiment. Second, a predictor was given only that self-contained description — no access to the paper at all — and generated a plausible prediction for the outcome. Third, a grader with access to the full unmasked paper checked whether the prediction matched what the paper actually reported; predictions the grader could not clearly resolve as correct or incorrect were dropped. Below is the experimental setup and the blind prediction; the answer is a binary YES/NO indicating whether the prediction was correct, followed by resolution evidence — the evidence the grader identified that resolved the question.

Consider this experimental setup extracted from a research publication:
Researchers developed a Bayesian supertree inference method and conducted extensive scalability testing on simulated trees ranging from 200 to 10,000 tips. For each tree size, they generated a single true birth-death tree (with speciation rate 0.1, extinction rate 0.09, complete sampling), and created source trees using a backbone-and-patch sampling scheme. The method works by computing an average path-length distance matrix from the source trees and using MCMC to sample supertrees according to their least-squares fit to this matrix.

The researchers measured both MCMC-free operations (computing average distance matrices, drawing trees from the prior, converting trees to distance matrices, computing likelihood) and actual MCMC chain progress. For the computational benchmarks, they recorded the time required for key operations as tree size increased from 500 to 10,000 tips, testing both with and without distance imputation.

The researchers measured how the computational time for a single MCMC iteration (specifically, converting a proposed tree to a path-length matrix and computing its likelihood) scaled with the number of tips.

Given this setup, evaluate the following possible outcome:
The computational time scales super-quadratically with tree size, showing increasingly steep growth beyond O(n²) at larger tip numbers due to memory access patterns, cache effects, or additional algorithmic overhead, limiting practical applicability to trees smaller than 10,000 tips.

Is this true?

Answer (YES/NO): NO